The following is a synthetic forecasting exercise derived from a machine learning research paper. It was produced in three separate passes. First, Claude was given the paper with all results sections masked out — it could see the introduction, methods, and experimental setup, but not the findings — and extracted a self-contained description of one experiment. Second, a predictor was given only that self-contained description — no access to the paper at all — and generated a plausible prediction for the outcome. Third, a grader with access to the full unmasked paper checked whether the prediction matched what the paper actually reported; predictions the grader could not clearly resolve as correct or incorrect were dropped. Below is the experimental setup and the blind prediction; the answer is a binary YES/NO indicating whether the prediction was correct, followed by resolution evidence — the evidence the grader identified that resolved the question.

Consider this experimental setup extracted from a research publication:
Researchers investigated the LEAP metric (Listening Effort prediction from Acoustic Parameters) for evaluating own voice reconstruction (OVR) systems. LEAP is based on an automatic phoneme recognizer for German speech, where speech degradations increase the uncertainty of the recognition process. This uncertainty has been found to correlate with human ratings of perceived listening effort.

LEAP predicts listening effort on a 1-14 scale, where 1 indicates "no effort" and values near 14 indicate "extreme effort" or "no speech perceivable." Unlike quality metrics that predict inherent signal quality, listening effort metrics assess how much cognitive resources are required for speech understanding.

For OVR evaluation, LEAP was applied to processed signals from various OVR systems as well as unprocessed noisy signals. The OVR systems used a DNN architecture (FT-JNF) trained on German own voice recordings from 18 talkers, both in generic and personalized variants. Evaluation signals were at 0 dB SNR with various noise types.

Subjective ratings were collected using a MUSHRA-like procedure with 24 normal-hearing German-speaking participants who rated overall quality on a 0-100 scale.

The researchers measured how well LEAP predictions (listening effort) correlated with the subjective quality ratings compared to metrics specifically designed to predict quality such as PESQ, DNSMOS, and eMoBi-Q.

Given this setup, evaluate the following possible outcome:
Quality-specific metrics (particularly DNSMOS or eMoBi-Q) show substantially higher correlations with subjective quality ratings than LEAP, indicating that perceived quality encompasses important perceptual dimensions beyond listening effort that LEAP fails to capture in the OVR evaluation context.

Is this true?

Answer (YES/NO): NO